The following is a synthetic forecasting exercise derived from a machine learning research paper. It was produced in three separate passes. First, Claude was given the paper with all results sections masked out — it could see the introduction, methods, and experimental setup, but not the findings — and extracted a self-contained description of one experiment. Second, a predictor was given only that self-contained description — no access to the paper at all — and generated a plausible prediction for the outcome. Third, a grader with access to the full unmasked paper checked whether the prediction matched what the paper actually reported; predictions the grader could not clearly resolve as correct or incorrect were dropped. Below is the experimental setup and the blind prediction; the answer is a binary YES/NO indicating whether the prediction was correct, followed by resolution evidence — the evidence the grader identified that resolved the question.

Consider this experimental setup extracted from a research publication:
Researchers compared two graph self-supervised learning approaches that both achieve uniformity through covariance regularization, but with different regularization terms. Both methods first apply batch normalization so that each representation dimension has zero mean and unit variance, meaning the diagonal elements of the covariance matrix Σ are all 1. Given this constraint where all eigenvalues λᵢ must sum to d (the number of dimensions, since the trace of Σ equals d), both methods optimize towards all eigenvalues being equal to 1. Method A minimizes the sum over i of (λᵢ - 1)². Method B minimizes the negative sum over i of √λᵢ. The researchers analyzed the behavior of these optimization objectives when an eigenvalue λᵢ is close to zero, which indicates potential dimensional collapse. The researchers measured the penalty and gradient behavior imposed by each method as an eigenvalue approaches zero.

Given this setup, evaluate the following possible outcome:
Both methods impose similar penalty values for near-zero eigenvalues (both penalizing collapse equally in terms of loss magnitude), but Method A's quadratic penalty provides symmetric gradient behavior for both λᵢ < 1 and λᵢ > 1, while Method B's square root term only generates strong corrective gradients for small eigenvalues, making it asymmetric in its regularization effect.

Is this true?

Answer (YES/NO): NO